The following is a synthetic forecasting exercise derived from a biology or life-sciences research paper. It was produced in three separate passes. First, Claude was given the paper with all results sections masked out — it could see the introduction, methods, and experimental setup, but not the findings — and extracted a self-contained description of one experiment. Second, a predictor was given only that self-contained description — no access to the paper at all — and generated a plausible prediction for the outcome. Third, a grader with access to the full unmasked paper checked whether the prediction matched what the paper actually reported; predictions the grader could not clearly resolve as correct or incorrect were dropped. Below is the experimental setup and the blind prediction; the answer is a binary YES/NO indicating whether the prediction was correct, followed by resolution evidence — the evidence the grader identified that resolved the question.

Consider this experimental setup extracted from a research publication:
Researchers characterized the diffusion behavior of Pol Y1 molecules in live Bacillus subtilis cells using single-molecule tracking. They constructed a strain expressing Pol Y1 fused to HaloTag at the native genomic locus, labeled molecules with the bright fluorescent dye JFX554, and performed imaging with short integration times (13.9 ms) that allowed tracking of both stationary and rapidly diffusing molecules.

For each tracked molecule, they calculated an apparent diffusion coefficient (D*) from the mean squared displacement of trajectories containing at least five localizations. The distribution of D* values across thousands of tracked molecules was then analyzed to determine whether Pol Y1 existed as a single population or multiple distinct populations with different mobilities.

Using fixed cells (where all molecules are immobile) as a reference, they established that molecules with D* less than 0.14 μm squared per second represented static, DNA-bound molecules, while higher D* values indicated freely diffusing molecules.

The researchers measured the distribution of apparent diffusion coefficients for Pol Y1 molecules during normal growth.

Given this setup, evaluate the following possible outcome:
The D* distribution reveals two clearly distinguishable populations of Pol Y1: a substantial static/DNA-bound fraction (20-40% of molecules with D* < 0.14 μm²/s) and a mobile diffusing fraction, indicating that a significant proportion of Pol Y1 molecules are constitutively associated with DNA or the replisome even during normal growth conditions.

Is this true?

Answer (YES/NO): NO